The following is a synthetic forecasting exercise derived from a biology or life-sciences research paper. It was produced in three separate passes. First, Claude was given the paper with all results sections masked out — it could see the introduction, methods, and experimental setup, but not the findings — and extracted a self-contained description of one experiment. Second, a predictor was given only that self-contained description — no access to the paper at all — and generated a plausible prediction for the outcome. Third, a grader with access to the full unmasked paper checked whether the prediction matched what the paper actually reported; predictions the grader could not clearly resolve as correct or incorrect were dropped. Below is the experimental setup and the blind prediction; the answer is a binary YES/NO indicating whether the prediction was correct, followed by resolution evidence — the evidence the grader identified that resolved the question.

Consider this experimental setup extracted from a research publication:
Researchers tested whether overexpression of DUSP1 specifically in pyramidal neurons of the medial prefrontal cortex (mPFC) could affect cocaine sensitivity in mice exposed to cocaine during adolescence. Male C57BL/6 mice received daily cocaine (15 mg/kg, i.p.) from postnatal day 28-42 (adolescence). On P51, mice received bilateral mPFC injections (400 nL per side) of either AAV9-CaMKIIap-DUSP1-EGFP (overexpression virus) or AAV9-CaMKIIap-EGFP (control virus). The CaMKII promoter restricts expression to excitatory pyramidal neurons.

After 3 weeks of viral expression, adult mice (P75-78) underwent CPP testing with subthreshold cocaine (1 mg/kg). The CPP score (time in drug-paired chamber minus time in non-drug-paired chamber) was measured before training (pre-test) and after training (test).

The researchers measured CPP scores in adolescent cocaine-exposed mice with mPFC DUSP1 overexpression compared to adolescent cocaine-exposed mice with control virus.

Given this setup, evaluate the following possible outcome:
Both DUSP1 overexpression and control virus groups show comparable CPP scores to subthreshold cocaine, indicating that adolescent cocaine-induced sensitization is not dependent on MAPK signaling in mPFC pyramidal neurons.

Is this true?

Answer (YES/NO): NO